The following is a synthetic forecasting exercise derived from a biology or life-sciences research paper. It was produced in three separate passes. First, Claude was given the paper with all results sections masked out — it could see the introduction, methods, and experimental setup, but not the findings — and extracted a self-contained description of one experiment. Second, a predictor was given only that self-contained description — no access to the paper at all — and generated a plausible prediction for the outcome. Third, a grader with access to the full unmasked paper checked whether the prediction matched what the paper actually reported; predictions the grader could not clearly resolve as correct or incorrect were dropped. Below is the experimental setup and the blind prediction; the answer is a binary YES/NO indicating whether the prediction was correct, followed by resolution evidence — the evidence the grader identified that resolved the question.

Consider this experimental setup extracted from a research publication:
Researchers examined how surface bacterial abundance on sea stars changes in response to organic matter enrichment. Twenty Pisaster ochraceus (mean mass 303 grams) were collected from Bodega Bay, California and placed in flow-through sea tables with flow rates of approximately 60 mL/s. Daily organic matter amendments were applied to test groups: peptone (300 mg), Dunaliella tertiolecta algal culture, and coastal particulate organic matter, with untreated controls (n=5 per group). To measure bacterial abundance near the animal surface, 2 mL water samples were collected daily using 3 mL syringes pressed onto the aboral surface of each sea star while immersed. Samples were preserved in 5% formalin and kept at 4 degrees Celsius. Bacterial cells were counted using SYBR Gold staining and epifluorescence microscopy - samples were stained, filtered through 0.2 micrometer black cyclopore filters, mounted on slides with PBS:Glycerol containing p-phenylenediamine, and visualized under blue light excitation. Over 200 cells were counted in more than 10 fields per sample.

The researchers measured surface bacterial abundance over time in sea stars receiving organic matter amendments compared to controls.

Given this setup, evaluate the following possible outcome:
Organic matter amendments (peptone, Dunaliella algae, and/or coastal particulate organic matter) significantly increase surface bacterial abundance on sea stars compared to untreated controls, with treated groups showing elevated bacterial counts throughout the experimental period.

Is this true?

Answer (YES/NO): NO